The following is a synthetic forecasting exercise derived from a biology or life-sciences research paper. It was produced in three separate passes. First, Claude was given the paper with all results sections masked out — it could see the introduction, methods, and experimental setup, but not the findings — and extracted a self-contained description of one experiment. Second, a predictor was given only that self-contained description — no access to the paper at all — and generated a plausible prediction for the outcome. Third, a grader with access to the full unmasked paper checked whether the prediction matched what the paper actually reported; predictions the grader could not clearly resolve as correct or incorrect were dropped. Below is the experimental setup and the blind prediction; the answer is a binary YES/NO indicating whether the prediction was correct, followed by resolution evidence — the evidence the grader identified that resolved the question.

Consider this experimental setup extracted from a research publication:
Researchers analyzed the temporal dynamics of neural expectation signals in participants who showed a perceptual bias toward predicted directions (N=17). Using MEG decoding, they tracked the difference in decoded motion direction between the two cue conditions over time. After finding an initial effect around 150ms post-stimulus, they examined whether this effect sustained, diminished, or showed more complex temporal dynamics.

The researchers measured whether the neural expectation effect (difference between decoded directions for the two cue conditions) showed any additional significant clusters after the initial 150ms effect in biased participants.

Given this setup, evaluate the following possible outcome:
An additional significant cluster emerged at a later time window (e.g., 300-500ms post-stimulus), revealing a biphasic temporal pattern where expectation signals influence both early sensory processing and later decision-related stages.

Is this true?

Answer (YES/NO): YES